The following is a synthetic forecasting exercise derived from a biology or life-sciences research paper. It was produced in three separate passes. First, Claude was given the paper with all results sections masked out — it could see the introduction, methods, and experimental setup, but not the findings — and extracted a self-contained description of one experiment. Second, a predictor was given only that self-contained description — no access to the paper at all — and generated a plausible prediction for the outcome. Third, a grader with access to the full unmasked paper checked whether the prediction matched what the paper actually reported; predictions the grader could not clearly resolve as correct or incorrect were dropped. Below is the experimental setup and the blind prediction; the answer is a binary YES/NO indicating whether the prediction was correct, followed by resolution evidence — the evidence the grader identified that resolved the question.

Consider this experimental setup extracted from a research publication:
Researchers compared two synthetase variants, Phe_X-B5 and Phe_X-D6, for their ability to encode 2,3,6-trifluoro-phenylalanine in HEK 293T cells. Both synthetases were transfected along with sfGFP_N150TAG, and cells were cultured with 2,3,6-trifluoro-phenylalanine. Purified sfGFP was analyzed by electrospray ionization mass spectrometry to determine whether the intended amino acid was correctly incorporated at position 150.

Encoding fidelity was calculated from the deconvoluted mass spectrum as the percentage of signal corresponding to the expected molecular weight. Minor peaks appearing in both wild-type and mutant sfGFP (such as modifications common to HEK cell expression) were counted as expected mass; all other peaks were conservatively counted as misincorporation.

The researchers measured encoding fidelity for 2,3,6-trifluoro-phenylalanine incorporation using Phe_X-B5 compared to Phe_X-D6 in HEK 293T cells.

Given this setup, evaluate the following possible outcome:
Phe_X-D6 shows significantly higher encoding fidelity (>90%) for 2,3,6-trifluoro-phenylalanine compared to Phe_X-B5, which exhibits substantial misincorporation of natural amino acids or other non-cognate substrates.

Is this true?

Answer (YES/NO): NO